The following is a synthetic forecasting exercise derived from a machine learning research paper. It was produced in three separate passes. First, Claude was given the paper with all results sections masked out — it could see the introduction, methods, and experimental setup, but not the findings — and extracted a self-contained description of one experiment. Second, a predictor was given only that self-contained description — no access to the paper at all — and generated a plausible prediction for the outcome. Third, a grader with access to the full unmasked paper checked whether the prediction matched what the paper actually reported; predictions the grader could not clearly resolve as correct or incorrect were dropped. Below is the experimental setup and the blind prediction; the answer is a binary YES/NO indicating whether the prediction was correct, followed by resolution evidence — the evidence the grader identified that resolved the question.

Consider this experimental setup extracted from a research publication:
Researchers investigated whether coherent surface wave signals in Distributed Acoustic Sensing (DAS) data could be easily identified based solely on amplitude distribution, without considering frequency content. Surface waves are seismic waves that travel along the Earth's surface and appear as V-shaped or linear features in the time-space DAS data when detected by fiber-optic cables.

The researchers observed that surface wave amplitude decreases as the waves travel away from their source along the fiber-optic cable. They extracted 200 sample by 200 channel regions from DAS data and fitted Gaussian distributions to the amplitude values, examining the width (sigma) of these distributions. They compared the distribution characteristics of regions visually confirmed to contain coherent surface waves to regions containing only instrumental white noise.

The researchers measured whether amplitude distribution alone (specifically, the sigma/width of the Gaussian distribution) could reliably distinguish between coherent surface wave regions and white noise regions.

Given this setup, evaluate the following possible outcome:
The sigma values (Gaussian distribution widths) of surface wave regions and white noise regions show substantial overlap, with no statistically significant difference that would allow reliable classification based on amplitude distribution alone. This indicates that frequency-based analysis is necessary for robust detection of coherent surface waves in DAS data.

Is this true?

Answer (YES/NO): YES